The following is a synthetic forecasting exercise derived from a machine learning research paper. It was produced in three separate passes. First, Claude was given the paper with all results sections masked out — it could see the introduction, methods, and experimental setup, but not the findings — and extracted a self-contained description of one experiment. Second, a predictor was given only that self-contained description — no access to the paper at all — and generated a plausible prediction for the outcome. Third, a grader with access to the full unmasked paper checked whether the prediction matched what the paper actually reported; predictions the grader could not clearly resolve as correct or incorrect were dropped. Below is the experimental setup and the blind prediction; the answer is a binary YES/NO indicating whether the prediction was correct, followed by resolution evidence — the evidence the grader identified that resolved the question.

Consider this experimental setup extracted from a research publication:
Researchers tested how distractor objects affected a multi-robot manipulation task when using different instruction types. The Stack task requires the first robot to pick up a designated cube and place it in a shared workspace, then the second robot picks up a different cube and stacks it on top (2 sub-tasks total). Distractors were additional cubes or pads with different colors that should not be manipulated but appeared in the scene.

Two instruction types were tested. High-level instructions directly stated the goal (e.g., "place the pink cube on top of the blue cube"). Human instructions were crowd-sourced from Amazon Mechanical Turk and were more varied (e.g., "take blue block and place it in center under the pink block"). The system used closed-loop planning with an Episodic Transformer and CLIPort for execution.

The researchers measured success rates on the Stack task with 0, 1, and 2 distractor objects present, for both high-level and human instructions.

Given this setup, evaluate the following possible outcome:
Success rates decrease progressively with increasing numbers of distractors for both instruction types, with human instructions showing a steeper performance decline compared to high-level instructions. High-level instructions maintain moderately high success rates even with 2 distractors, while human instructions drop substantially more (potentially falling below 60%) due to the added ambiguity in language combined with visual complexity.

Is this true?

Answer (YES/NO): NO